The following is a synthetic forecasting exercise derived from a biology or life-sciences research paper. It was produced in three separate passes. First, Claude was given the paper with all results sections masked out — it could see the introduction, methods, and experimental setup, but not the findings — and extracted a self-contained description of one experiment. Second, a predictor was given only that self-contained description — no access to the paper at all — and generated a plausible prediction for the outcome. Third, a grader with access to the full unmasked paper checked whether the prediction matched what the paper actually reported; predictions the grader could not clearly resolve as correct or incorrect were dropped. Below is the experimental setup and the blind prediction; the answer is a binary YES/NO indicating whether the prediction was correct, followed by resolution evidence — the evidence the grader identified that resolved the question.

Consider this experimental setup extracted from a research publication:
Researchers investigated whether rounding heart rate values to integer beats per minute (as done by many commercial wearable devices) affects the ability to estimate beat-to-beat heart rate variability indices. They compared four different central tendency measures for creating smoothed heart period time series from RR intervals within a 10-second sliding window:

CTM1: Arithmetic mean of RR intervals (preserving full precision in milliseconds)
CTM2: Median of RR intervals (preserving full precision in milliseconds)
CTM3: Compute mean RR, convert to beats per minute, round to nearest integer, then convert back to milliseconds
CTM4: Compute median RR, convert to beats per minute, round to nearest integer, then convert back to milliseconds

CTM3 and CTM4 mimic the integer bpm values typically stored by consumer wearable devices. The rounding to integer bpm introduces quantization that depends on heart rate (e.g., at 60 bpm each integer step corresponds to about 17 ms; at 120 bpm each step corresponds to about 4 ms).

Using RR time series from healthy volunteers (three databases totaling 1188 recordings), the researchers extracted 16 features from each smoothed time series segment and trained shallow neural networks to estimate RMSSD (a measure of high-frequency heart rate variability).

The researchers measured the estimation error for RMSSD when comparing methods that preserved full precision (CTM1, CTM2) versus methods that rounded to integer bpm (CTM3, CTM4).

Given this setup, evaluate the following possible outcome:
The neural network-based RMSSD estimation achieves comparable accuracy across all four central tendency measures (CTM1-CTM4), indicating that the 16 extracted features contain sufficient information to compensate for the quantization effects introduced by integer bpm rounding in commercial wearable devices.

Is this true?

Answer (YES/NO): NO